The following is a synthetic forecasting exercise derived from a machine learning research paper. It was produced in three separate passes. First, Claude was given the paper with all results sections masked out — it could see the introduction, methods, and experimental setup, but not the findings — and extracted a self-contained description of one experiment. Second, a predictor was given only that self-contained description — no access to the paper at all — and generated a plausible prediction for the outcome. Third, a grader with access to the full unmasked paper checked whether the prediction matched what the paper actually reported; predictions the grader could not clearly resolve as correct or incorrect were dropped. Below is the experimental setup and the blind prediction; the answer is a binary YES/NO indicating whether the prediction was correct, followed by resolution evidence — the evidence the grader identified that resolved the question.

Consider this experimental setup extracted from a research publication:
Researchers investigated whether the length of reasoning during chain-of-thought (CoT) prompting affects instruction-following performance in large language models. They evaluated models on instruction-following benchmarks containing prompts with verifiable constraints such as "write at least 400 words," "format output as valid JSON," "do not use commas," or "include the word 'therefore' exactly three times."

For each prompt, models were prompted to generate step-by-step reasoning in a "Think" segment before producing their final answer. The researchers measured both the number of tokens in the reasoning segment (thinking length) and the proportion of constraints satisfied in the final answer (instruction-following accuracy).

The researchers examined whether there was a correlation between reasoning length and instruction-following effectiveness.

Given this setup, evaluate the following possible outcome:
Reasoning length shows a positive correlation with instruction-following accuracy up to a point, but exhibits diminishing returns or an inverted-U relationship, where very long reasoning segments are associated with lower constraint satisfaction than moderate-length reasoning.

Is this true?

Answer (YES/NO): NO